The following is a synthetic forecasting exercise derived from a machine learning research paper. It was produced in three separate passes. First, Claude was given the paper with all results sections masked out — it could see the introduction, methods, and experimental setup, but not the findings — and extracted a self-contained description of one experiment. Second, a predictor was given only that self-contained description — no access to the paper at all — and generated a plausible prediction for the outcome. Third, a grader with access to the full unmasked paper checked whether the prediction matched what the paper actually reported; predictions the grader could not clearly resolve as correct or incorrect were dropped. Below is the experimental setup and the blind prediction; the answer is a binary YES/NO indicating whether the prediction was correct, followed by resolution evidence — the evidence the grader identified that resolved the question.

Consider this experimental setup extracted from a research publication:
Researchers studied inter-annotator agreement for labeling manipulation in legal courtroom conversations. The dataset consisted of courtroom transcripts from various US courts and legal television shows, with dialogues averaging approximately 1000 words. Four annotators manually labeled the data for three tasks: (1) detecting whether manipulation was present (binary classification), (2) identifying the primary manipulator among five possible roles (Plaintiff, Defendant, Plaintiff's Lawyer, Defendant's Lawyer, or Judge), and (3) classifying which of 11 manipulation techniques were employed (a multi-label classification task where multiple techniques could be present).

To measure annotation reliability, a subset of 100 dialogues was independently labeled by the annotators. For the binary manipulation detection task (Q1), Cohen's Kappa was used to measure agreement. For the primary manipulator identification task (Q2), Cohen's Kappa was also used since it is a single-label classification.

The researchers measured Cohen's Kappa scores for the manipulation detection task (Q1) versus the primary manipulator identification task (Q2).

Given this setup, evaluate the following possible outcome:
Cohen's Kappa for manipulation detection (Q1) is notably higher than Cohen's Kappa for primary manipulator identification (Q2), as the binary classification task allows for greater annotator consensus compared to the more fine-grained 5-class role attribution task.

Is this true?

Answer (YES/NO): YES